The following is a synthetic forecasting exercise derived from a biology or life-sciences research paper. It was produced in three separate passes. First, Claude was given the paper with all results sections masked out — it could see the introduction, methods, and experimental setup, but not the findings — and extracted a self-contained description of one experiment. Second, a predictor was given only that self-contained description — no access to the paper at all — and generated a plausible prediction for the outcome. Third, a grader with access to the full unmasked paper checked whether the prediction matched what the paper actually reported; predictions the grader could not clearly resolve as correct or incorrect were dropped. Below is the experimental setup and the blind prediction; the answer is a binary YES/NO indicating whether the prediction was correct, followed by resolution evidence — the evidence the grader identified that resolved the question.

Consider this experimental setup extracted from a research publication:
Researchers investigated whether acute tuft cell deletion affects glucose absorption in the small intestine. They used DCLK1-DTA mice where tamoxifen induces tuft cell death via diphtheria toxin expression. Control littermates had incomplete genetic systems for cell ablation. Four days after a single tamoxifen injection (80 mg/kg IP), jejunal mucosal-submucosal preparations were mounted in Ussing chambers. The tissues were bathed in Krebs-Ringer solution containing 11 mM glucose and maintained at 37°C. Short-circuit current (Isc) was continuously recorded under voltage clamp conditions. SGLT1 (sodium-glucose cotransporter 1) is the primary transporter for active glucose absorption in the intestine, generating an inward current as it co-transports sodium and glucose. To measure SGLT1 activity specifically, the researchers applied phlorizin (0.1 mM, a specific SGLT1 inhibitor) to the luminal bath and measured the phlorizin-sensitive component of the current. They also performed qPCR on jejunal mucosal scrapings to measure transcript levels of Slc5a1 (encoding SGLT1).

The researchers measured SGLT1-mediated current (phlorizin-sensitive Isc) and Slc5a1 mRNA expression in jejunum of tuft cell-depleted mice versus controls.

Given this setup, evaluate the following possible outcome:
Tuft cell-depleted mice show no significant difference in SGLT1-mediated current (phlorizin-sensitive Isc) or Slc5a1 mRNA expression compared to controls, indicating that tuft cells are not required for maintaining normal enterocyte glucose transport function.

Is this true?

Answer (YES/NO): NO